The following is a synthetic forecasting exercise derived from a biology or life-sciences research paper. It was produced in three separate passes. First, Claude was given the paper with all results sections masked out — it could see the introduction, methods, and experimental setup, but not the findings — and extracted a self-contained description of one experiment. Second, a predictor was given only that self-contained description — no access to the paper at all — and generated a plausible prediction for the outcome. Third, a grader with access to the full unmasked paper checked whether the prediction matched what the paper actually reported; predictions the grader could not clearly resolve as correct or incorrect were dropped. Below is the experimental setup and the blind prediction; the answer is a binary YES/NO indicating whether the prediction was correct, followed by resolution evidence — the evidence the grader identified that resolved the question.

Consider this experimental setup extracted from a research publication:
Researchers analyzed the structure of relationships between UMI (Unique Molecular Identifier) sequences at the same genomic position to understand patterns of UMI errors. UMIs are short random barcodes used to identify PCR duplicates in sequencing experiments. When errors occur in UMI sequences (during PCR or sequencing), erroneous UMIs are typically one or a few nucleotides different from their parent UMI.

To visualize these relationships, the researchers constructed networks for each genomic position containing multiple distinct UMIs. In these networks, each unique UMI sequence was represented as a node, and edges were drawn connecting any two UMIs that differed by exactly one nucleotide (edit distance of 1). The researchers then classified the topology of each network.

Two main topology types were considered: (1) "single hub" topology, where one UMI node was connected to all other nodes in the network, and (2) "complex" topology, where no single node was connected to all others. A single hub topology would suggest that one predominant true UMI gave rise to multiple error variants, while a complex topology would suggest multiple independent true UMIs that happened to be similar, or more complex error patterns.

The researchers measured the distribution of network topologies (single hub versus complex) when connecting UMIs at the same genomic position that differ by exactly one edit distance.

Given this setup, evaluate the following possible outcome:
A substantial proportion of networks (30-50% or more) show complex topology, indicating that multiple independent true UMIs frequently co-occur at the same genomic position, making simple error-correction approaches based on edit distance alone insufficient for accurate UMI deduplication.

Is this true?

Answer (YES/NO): NO